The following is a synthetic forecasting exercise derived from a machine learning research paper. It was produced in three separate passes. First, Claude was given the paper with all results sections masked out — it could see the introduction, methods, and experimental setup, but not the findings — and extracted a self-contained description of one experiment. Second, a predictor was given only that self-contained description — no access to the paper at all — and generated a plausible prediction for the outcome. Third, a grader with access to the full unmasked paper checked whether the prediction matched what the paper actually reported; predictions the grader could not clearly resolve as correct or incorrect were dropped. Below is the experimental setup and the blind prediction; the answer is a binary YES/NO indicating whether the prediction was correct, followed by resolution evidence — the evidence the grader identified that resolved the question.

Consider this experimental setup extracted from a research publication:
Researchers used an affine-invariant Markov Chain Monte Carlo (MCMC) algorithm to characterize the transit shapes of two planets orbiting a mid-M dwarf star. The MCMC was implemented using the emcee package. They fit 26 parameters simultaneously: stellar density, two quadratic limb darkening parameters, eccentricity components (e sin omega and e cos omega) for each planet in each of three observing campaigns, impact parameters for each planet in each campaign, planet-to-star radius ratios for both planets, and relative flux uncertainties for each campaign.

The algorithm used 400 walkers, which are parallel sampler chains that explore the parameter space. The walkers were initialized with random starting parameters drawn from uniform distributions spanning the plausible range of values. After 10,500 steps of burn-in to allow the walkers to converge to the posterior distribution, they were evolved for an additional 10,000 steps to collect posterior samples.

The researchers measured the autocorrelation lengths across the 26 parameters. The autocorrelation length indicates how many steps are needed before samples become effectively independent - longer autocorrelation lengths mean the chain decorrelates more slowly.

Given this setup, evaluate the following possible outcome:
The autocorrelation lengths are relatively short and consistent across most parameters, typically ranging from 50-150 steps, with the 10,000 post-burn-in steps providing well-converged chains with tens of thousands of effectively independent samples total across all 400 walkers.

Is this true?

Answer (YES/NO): NO